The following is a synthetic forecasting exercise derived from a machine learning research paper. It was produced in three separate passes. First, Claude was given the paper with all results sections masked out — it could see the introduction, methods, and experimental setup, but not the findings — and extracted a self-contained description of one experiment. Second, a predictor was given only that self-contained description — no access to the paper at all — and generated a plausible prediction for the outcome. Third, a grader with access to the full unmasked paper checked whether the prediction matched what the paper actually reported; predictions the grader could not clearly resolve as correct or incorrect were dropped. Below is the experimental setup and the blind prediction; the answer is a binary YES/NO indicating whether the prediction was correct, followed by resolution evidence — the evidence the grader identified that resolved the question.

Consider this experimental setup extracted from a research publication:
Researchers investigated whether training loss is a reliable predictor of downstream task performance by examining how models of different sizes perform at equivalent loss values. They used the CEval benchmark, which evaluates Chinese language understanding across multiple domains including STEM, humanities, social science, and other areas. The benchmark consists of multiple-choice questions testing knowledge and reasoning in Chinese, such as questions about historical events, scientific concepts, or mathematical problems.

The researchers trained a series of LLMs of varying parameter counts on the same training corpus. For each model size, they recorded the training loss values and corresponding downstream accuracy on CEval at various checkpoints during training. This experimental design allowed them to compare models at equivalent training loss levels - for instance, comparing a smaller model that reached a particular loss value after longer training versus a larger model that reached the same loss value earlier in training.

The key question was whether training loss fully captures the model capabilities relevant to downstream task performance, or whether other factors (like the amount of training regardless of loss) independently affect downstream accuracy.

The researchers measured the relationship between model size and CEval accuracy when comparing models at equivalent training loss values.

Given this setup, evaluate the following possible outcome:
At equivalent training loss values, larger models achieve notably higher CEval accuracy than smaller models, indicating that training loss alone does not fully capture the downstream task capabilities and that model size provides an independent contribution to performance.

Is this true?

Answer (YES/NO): NO